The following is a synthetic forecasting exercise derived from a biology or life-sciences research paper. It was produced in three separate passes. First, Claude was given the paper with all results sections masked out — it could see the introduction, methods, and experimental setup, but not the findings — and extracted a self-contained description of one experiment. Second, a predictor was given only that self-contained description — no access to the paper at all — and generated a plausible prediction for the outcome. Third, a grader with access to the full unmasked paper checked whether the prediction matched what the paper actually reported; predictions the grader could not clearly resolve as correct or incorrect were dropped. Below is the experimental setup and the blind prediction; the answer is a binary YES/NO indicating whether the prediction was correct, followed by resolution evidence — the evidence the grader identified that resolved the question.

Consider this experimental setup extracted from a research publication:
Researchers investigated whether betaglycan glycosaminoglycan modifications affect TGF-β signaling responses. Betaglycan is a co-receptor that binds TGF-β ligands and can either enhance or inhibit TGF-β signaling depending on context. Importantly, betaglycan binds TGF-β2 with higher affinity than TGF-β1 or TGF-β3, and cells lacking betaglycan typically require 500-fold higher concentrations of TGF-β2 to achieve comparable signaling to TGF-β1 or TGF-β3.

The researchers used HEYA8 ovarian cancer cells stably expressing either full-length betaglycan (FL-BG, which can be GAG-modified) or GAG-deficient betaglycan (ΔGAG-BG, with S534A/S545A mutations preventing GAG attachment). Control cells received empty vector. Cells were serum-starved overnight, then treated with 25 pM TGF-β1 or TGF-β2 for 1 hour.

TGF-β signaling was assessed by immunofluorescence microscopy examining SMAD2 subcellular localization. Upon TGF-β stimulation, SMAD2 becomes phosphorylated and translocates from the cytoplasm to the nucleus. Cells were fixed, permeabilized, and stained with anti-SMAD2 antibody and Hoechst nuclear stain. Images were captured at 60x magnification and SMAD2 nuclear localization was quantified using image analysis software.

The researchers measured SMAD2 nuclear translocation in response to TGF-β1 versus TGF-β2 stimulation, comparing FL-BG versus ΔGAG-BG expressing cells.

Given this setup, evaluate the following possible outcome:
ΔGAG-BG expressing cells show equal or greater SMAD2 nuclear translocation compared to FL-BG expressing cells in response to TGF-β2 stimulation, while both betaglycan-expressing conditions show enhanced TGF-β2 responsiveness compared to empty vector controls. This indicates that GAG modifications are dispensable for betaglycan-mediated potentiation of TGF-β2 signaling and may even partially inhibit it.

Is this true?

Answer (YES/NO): NO